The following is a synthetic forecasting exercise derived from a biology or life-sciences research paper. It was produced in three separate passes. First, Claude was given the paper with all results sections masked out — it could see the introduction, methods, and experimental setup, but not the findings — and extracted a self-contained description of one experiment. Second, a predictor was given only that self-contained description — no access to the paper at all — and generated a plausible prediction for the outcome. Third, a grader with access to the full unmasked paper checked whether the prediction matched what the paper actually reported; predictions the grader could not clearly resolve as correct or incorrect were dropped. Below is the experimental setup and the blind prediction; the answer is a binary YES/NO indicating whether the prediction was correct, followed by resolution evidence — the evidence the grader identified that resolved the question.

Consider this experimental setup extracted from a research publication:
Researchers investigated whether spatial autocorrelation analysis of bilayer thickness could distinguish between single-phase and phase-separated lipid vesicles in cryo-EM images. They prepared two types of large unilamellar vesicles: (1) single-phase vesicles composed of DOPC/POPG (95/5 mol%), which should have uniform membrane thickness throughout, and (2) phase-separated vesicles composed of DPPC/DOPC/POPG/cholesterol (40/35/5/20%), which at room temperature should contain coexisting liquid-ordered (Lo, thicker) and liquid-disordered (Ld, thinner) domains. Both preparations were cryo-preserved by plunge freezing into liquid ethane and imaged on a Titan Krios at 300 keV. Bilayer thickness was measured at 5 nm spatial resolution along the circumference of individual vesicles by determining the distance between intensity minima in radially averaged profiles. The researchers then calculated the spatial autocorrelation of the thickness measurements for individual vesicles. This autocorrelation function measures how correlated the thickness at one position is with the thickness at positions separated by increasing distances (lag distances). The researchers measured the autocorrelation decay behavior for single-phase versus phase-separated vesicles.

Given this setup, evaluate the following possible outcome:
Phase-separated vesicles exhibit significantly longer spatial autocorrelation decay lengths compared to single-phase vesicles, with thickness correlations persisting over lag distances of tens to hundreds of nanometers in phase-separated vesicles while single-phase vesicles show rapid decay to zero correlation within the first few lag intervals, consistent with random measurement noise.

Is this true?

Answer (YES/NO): NO